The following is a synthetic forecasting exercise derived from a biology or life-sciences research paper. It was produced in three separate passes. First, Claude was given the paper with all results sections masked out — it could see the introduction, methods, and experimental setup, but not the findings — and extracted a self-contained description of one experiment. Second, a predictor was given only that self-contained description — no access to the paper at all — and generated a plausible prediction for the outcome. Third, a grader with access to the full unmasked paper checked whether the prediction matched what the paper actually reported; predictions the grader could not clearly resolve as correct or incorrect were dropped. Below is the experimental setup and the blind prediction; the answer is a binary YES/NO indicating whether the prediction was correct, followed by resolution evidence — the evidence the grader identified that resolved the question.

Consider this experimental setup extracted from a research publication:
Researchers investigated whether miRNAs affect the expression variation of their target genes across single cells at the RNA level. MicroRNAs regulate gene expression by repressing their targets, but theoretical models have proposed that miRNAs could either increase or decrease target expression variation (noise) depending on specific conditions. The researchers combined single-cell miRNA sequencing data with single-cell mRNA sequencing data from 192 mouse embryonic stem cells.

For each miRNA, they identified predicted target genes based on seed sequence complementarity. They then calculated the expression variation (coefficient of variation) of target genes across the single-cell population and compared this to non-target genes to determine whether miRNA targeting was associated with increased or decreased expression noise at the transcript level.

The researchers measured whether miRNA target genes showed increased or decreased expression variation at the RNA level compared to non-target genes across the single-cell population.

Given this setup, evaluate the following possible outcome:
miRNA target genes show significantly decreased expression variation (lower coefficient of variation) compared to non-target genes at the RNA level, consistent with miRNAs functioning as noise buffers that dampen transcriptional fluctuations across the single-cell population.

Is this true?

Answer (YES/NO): NO